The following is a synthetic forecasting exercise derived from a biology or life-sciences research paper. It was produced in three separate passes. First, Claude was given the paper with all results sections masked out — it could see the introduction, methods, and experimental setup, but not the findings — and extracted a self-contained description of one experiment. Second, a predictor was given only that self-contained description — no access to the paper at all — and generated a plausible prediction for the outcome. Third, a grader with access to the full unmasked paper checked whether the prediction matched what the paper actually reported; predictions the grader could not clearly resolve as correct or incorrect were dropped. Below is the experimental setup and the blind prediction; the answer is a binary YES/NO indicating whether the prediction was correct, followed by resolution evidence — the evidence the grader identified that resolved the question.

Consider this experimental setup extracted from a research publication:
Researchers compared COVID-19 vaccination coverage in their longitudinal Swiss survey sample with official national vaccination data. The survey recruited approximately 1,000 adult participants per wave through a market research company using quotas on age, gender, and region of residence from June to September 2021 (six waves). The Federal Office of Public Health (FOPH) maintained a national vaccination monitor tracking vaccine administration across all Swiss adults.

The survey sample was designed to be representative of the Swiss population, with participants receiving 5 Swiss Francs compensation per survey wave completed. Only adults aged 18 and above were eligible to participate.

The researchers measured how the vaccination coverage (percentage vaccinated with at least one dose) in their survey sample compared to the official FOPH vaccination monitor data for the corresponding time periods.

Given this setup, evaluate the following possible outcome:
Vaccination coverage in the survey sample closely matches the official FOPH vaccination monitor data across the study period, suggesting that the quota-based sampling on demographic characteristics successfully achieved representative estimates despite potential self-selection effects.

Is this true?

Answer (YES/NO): NO